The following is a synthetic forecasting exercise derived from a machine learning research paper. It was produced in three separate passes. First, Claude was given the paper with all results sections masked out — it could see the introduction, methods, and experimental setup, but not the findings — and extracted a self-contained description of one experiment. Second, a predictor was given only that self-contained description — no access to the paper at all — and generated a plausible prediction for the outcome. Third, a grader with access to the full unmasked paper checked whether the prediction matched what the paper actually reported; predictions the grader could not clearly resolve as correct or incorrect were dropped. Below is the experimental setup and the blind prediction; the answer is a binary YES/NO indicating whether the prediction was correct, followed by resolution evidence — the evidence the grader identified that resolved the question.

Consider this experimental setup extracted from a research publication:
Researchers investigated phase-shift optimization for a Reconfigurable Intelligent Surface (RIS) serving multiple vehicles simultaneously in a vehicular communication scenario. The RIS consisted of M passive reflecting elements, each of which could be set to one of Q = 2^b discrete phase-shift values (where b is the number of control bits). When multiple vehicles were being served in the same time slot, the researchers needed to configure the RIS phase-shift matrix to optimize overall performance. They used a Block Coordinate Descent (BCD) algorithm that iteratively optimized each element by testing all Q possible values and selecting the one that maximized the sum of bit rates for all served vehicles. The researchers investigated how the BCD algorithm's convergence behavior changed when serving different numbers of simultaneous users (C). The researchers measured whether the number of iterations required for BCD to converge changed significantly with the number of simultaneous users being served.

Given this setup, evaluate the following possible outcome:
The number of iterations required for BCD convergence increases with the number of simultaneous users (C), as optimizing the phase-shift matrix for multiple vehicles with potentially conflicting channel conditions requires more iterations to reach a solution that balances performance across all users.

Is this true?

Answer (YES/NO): NO